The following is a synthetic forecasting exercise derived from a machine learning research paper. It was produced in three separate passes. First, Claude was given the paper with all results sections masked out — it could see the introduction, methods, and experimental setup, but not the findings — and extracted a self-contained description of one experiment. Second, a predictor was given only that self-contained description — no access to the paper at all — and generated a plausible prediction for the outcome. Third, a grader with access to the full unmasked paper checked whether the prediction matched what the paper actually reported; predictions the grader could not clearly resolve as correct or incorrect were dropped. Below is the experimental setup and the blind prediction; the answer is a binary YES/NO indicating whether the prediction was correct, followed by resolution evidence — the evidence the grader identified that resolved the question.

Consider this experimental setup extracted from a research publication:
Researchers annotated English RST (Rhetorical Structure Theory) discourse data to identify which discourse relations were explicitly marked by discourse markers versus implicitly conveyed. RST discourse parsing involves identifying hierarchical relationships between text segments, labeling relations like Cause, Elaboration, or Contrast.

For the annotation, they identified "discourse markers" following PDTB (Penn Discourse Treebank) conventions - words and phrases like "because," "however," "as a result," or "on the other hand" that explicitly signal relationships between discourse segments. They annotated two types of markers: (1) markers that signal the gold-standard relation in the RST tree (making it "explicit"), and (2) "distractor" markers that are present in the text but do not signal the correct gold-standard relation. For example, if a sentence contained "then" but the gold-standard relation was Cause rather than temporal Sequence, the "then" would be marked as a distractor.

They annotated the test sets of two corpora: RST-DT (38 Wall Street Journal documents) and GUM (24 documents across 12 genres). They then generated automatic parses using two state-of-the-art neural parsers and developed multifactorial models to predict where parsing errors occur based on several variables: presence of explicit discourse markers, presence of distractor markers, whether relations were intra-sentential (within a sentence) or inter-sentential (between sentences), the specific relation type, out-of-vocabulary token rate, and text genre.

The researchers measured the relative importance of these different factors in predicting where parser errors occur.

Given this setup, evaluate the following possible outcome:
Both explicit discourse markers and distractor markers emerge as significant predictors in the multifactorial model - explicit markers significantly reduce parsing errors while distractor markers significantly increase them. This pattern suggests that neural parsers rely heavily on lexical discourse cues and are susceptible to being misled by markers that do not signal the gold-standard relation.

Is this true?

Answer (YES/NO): NO